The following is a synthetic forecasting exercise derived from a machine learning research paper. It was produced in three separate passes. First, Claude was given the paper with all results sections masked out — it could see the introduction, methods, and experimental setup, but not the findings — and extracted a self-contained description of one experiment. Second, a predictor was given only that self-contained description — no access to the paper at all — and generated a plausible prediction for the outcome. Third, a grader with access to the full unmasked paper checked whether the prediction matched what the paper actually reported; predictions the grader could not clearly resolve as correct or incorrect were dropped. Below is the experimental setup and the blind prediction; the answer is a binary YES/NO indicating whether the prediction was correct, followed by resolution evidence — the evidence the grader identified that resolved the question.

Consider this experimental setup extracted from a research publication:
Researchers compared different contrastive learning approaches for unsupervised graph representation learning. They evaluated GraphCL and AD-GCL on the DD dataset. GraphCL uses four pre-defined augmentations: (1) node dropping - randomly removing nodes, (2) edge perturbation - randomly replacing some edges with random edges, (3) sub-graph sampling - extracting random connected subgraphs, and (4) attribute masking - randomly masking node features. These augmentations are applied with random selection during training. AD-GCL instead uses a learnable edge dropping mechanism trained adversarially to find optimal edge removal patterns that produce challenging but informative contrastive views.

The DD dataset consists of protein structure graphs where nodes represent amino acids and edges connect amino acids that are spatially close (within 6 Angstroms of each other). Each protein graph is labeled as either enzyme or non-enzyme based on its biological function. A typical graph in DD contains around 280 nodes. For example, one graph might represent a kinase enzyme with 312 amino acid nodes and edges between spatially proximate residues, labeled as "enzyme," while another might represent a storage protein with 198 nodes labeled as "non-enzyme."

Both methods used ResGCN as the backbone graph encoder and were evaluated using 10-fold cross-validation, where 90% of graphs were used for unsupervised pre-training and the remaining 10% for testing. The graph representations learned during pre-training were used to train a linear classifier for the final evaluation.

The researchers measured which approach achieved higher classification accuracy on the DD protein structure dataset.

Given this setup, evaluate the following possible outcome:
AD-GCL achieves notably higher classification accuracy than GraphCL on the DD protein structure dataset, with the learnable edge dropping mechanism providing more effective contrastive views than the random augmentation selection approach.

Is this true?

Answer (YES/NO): NO